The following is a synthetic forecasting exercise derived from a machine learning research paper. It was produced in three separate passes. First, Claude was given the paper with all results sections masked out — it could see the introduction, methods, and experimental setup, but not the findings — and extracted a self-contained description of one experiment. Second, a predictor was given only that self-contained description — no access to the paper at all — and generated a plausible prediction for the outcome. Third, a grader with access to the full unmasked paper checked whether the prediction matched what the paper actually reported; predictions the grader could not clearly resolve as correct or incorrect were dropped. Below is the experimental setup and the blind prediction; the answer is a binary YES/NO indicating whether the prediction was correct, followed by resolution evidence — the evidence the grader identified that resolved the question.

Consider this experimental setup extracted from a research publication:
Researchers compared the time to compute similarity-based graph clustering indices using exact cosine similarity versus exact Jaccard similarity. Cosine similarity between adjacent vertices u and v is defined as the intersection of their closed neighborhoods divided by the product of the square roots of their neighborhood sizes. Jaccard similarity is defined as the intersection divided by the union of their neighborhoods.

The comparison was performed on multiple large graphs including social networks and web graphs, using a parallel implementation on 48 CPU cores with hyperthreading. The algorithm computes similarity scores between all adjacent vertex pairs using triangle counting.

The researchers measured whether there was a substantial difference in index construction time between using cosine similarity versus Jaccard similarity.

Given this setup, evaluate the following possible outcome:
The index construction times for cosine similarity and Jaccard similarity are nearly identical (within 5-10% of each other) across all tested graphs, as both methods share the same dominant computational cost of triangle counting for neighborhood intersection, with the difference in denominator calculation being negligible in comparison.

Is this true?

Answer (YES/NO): YES